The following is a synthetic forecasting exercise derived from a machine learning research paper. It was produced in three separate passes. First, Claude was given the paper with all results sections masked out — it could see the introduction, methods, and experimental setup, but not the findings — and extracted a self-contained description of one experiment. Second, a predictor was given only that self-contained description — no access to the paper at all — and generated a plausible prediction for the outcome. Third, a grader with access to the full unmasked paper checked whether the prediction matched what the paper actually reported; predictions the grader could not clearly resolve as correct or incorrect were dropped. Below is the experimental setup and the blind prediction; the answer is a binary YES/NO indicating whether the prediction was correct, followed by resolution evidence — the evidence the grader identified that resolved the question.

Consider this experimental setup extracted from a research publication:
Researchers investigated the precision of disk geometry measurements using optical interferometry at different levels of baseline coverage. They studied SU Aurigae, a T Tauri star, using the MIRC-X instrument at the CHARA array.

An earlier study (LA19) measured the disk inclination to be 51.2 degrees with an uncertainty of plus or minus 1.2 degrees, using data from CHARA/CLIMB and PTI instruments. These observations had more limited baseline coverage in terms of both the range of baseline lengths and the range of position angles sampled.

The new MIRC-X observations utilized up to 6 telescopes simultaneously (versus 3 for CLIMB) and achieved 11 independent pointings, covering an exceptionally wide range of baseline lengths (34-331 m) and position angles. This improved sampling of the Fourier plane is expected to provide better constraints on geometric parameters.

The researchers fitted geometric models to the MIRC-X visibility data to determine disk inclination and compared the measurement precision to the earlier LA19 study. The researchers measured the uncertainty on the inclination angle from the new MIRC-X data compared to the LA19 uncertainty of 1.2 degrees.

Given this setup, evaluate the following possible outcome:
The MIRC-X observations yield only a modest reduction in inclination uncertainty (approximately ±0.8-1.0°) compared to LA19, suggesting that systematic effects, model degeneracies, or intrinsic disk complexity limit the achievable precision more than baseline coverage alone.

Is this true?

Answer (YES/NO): NO